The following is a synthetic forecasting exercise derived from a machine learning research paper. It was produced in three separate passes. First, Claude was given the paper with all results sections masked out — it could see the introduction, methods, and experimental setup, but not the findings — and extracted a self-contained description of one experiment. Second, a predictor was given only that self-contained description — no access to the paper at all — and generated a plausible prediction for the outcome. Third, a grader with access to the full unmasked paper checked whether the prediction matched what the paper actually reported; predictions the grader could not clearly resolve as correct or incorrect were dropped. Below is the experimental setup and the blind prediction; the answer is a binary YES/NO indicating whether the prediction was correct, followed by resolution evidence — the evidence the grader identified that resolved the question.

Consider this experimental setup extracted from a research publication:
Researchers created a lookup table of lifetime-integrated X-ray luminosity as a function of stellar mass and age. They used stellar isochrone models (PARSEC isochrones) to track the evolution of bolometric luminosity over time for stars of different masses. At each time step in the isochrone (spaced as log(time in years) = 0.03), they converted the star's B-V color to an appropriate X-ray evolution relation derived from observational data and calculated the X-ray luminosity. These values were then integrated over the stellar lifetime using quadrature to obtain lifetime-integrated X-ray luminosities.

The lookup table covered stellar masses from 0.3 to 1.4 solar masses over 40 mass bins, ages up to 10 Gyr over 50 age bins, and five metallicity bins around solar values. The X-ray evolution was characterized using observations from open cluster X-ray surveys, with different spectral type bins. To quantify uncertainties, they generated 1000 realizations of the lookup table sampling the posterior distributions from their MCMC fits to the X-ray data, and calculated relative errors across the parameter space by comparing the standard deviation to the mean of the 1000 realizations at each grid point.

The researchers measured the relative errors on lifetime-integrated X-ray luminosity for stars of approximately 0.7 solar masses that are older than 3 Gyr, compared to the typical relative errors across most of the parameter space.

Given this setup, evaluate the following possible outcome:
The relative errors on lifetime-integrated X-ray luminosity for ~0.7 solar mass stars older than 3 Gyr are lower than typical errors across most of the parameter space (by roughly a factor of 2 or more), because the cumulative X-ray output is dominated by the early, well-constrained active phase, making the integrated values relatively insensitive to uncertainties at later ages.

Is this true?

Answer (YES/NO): NO